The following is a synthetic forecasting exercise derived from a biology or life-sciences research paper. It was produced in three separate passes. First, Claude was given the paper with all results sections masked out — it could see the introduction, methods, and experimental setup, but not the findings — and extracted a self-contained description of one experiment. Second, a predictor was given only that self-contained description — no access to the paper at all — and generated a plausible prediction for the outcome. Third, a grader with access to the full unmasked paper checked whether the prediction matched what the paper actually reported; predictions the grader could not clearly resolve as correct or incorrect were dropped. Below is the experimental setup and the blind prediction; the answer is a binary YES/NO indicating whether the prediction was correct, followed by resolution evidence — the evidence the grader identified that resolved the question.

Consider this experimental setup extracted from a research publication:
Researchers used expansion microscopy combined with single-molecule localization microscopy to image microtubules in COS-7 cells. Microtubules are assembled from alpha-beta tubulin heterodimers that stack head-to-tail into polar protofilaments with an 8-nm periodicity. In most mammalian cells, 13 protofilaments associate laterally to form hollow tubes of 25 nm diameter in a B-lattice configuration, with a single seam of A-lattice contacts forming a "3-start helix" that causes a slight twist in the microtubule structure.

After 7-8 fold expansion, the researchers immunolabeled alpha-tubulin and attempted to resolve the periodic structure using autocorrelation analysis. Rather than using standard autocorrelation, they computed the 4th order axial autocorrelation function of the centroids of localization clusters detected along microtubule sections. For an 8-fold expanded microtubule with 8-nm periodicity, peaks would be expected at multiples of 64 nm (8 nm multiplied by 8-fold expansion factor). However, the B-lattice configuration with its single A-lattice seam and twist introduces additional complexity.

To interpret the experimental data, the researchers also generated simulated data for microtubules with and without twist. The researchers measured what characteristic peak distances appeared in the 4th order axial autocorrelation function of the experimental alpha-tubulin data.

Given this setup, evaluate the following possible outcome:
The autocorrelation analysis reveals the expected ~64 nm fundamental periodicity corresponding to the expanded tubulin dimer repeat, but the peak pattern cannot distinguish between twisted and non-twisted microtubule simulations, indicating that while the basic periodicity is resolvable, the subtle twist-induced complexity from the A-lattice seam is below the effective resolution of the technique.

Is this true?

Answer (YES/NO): NO